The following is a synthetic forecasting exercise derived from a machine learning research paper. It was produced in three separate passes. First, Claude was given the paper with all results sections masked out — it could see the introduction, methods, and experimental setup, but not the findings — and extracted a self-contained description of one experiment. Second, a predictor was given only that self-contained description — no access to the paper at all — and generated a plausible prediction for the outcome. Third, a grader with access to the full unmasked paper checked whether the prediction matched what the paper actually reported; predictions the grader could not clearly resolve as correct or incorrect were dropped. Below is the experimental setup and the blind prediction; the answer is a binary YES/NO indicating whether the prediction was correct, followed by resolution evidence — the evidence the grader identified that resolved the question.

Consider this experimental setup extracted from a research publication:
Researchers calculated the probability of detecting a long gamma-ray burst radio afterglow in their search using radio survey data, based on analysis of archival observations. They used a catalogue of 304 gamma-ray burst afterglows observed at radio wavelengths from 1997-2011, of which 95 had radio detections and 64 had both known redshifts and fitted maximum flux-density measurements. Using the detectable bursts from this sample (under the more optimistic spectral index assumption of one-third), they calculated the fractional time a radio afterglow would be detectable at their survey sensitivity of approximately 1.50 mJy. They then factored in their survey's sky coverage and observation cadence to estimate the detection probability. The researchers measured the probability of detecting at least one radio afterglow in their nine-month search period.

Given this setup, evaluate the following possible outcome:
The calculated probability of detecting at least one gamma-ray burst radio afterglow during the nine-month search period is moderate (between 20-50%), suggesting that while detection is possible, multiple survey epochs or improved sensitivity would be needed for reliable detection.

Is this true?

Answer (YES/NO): NO